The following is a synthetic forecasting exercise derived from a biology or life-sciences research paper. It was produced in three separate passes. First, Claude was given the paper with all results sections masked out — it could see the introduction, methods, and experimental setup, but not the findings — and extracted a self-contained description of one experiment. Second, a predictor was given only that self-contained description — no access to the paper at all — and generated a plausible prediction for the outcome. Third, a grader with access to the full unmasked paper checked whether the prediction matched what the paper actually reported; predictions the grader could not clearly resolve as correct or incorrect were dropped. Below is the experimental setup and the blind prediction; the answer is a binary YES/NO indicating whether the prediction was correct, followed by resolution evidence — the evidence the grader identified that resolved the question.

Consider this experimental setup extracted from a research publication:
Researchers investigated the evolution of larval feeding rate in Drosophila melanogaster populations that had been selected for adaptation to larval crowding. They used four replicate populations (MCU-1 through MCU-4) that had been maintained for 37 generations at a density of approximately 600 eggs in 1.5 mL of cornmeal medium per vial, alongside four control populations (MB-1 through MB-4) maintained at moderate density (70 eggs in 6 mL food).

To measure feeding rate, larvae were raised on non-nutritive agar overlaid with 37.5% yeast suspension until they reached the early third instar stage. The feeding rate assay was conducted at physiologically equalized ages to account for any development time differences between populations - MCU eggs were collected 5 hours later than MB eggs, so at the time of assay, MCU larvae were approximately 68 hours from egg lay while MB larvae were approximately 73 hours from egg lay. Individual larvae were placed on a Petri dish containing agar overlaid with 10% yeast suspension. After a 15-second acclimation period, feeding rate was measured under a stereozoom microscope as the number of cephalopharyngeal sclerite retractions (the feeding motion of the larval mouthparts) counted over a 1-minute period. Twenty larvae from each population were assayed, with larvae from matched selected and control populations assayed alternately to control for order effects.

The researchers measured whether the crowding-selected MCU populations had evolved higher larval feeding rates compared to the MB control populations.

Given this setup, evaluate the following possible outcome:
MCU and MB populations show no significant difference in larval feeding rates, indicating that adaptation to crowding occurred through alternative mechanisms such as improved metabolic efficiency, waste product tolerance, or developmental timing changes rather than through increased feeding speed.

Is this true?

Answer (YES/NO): YES